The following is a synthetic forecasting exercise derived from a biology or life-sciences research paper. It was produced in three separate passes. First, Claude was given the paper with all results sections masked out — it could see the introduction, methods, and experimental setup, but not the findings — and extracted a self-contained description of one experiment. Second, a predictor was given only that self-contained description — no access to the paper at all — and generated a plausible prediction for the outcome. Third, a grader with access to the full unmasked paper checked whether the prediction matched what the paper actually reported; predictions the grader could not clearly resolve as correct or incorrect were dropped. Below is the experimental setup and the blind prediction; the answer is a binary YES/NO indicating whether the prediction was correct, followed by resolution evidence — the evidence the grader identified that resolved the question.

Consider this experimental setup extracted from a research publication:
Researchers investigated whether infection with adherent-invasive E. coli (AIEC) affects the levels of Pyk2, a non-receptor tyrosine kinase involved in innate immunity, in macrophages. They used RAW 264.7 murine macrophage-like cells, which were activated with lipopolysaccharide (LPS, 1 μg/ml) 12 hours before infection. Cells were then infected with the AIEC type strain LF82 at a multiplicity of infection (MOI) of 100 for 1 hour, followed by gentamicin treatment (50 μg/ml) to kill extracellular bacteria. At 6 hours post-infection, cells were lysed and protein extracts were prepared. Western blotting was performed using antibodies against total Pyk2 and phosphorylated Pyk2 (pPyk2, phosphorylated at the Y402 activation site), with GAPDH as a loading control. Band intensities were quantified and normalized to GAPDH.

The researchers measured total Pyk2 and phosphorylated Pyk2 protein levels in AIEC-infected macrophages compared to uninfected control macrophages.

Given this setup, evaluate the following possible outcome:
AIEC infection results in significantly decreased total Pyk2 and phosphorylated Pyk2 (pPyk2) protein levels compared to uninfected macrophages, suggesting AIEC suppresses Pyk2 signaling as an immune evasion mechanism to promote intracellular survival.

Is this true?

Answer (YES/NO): NO